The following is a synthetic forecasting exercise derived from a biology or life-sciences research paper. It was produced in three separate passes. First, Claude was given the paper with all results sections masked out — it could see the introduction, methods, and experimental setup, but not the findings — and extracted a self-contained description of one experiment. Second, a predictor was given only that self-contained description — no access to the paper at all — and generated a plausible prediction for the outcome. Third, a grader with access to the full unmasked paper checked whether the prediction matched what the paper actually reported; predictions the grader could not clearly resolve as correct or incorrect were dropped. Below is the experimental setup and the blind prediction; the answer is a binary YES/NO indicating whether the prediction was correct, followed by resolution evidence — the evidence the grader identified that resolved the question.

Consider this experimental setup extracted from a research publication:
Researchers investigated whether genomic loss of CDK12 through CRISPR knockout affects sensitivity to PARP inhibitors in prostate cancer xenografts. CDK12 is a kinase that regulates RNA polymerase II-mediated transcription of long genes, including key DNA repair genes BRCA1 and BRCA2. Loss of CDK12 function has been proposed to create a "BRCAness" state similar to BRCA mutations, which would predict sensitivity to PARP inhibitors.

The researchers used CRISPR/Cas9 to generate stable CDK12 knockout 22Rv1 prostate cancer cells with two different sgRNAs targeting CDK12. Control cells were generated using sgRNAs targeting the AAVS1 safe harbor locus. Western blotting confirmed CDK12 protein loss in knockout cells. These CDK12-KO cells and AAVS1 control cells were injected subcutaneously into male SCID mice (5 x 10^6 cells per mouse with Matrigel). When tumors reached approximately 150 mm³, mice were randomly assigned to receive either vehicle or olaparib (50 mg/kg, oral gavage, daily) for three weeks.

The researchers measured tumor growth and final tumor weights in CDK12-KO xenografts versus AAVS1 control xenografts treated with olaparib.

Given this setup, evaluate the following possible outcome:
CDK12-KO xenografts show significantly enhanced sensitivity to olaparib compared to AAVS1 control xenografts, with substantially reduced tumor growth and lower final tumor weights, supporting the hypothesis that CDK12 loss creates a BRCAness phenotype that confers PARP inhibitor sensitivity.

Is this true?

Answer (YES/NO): YES